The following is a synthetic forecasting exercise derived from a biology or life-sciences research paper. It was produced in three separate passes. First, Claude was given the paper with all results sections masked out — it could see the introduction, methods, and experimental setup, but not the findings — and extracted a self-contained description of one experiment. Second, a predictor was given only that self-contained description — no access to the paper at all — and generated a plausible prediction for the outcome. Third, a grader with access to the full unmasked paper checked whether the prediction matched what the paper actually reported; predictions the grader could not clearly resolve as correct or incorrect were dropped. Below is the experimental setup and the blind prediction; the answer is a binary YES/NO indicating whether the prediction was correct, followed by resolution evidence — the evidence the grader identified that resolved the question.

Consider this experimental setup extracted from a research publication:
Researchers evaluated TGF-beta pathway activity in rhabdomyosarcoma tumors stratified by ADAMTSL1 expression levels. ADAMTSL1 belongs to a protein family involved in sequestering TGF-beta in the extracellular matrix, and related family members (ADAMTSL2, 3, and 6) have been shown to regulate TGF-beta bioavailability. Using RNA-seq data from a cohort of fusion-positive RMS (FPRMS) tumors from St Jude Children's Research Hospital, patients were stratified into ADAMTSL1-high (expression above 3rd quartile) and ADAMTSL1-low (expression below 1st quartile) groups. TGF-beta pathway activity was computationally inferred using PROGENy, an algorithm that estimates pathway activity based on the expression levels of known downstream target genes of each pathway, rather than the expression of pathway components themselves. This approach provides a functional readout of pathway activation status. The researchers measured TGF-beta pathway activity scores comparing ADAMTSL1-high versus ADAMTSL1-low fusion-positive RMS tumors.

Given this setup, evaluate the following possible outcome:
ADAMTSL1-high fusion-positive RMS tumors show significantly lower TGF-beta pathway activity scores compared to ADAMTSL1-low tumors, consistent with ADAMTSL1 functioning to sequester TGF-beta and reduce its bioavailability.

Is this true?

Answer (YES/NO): NO